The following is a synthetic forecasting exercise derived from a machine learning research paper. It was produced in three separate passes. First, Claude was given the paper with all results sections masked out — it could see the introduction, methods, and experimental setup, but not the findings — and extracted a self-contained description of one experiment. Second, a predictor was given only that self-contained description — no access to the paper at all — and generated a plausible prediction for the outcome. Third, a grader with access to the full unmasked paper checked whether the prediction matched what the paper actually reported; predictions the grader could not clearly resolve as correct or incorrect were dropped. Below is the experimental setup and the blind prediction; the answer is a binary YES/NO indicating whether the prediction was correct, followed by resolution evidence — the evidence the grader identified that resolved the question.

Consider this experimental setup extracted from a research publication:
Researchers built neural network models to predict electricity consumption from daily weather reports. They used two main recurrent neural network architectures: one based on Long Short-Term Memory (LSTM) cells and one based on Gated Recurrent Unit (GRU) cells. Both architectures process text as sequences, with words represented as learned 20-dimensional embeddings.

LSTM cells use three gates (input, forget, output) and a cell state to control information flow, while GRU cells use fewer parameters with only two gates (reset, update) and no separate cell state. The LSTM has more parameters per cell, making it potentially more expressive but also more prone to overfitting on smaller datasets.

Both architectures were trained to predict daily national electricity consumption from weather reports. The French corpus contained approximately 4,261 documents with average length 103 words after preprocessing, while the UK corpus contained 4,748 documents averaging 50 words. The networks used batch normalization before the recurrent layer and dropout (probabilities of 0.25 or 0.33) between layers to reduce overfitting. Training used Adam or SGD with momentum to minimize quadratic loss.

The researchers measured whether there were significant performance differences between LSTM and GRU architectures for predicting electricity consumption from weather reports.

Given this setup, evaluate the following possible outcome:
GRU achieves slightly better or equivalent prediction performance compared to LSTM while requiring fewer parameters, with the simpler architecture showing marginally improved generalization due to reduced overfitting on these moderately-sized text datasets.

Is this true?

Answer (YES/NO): NO